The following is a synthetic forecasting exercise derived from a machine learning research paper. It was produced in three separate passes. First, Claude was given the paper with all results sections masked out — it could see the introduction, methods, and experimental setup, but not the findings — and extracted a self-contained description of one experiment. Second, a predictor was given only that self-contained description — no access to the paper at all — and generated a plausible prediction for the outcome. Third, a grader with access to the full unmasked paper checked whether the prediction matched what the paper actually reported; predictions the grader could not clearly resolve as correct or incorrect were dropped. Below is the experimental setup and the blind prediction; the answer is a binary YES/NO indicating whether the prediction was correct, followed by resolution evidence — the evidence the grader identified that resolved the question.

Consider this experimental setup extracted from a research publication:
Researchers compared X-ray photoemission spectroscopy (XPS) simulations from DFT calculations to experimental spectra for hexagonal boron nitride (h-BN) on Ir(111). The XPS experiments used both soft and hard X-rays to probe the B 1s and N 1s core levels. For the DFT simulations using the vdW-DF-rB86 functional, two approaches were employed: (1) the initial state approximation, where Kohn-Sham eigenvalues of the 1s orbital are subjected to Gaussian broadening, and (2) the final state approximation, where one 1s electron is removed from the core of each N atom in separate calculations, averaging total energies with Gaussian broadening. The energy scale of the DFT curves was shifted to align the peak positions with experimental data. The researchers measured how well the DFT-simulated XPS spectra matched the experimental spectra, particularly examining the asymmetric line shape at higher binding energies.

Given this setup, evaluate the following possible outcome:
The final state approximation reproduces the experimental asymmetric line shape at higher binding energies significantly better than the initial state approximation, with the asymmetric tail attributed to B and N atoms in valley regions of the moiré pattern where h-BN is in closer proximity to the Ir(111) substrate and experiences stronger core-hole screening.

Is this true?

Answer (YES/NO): NO